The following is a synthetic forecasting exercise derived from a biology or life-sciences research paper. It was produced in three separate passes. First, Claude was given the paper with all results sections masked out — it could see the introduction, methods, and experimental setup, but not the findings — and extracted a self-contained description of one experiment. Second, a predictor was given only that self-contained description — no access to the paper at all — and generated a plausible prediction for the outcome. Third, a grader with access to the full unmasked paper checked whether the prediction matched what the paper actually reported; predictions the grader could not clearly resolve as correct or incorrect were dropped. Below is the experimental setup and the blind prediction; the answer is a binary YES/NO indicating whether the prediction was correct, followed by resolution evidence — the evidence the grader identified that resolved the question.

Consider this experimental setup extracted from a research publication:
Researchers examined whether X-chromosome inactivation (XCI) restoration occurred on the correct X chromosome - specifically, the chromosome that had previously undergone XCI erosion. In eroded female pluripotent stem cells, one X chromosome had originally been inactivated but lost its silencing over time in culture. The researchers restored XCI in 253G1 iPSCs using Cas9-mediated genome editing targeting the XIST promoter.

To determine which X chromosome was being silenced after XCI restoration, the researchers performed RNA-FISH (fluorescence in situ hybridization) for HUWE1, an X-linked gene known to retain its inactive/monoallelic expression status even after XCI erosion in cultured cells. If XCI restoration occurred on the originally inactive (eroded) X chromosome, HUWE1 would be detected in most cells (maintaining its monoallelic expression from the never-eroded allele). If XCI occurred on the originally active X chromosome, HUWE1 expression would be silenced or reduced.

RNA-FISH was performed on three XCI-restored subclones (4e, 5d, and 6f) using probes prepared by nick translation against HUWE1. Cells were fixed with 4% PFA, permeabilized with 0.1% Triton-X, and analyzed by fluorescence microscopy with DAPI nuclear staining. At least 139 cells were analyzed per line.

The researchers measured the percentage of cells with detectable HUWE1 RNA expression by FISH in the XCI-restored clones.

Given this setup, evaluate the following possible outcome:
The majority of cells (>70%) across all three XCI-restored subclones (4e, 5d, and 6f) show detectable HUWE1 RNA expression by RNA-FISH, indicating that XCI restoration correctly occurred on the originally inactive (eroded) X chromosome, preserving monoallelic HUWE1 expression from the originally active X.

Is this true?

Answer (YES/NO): YES